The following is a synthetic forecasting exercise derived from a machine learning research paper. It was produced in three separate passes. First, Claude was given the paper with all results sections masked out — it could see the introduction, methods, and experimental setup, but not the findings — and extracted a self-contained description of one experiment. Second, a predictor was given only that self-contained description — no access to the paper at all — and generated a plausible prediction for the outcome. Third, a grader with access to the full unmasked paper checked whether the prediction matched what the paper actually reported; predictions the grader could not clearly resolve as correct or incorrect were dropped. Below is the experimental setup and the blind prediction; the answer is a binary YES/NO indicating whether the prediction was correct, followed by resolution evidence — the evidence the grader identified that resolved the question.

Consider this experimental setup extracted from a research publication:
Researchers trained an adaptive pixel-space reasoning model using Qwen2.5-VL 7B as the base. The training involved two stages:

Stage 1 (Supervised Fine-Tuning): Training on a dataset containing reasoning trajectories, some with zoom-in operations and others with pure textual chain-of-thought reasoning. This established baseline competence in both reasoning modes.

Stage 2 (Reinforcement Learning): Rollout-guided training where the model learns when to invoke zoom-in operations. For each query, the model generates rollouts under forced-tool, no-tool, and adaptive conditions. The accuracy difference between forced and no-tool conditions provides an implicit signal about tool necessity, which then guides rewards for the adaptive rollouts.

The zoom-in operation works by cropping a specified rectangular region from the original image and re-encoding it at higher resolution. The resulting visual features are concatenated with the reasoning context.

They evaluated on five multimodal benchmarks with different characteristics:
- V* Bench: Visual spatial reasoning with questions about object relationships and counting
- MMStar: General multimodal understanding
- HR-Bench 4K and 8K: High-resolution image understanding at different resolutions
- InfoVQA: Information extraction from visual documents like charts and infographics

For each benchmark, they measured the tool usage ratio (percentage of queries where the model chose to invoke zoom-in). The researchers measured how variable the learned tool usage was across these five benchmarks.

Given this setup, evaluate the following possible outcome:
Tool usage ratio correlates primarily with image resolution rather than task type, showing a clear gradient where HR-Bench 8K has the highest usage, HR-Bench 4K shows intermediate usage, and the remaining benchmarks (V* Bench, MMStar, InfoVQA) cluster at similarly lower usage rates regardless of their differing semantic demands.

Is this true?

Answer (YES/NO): NO